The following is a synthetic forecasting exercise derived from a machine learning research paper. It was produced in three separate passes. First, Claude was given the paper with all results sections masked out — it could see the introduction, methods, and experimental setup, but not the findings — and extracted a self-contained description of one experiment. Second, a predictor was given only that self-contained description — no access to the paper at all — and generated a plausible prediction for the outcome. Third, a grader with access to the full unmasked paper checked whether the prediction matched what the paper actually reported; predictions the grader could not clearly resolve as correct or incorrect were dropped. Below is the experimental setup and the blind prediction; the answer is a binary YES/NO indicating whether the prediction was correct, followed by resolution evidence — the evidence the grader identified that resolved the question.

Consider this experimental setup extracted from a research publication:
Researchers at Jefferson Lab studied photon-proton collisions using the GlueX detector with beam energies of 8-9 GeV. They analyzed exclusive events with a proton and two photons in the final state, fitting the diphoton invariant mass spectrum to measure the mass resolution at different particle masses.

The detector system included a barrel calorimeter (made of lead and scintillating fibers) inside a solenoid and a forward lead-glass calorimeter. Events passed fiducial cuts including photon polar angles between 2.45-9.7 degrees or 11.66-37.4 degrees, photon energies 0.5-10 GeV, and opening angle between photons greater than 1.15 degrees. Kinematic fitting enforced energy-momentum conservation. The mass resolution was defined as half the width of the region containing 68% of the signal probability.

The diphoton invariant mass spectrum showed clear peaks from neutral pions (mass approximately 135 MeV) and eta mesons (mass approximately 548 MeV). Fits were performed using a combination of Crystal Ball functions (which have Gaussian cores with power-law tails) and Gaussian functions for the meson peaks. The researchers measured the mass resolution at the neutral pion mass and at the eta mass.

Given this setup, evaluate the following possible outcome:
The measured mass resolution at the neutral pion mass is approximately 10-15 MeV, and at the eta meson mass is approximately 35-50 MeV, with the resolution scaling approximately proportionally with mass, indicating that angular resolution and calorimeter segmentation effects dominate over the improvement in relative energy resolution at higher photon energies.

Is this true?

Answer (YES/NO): NO